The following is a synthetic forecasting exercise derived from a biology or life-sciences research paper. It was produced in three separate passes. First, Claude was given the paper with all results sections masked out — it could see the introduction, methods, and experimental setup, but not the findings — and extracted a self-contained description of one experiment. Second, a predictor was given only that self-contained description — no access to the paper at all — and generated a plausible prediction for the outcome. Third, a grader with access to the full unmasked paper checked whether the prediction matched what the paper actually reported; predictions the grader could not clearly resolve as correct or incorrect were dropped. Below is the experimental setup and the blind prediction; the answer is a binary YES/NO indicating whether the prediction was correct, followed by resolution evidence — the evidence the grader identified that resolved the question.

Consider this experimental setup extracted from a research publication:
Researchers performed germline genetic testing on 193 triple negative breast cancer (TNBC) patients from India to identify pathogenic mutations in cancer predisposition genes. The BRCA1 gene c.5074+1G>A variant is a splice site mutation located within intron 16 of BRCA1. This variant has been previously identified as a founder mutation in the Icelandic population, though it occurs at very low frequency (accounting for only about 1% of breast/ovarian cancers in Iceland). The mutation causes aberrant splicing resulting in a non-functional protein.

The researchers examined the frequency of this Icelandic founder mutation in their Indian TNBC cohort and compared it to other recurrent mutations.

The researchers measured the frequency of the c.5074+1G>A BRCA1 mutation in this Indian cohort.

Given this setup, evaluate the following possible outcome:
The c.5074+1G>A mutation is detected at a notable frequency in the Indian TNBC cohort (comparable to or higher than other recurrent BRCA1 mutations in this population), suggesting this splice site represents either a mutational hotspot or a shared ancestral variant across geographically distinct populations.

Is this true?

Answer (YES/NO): YES